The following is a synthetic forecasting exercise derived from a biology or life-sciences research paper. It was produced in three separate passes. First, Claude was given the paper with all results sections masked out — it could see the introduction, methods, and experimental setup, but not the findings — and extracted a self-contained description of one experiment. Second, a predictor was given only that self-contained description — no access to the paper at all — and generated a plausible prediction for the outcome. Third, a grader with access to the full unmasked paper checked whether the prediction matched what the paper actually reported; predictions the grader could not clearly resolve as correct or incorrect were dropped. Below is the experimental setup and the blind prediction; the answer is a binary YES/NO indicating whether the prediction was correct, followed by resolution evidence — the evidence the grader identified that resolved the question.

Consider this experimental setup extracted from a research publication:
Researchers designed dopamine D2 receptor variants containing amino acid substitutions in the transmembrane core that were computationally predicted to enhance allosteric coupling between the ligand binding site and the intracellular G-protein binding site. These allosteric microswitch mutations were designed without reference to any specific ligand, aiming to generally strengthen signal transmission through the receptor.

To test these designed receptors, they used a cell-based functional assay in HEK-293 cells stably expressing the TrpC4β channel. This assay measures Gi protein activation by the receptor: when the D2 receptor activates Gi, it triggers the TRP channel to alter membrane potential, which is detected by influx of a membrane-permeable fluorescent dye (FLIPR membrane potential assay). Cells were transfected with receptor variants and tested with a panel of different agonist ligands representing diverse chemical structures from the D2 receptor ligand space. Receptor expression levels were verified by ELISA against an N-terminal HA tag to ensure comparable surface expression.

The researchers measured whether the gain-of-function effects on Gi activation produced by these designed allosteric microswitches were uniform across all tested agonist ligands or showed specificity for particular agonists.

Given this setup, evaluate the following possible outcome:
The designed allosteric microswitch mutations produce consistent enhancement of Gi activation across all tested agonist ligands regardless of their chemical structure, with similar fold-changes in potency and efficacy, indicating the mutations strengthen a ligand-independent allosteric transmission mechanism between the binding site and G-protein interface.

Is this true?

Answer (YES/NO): NO